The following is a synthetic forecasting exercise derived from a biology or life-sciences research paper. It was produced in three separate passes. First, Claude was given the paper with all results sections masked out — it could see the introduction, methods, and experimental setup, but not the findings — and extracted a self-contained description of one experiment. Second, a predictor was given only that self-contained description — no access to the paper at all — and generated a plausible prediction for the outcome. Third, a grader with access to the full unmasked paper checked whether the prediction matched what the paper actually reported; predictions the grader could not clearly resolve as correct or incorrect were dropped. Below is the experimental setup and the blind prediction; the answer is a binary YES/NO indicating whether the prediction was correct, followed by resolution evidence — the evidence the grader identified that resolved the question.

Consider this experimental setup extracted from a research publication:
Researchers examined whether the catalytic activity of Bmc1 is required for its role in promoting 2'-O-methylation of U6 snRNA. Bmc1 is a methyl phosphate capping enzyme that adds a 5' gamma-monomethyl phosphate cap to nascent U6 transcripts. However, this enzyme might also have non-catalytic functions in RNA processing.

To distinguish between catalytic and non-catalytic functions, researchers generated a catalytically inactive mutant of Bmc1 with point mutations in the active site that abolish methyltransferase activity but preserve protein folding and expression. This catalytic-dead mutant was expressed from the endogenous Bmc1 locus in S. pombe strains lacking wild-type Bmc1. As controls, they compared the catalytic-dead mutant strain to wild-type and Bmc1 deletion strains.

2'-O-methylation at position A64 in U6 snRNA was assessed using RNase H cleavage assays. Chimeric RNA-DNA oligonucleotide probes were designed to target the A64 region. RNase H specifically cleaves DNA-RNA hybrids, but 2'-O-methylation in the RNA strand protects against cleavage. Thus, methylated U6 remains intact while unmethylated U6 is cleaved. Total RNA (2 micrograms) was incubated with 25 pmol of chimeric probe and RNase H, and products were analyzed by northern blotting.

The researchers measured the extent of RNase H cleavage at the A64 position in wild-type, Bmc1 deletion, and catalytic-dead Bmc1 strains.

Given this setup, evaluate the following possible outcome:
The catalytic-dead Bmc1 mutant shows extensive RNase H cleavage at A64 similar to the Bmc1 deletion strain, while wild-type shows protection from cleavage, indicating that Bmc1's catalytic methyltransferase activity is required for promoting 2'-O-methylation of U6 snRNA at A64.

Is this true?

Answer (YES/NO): NO